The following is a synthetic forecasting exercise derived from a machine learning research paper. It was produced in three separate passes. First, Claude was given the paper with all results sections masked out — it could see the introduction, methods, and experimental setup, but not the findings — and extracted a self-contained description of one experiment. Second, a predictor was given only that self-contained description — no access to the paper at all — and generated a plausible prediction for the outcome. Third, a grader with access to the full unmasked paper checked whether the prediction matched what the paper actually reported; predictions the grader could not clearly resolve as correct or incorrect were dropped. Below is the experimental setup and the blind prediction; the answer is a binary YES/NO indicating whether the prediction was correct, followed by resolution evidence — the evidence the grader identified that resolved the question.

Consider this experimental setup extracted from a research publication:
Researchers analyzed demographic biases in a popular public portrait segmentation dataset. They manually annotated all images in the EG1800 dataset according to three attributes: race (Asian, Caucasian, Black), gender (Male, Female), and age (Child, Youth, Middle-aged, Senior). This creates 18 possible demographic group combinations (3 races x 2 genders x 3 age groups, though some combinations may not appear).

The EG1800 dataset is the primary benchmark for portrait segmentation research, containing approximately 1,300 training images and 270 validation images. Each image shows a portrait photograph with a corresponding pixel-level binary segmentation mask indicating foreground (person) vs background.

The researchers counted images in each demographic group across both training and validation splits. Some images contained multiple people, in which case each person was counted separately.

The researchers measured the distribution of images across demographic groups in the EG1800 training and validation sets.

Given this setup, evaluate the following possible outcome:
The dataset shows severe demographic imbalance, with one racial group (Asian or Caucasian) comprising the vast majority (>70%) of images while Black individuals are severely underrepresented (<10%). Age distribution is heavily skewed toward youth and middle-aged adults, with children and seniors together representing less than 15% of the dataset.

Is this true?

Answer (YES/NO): NO